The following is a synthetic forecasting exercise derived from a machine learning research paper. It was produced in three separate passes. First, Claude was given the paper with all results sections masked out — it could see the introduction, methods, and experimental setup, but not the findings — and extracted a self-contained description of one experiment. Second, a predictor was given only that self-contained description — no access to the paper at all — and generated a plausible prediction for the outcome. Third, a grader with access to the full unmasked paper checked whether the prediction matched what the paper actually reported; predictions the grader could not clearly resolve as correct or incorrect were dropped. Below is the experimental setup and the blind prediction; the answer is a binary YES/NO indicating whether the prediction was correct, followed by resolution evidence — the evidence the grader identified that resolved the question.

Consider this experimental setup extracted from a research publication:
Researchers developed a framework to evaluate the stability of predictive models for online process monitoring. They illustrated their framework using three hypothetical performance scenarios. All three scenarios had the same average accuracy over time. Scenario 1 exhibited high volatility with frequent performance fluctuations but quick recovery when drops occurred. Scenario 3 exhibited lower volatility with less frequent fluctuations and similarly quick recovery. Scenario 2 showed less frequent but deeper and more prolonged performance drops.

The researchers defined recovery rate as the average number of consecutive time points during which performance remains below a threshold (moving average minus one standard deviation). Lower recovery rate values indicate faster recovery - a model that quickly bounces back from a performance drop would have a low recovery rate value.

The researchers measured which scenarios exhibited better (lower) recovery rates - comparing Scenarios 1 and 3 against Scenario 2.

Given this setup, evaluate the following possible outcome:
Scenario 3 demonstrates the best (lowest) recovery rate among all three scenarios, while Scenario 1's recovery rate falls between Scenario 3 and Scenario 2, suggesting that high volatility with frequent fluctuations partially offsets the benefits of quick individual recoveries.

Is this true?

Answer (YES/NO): NO